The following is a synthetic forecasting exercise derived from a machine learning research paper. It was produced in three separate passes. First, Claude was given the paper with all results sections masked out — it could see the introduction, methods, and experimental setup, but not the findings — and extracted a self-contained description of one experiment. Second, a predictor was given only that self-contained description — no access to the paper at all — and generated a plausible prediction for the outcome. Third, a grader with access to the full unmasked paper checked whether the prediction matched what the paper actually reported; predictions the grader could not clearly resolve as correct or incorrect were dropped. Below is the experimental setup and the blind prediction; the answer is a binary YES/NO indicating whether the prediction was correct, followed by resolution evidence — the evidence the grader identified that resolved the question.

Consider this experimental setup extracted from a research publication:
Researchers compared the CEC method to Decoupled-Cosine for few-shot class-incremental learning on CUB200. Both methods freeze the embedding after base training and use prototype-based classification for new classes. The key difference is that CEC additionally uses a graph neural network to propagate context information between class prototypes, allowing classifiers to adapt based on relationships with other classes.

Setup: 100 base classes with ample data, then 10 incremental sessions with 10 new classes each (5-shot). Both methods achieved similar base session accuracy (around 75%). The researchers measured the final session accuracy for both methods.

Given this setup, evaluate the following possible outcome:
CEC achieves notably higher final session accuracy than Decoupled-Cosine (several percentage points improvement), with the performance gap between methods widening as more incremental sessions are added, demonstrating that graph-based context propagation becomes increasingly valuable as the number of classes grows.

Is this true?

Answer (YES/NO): YES